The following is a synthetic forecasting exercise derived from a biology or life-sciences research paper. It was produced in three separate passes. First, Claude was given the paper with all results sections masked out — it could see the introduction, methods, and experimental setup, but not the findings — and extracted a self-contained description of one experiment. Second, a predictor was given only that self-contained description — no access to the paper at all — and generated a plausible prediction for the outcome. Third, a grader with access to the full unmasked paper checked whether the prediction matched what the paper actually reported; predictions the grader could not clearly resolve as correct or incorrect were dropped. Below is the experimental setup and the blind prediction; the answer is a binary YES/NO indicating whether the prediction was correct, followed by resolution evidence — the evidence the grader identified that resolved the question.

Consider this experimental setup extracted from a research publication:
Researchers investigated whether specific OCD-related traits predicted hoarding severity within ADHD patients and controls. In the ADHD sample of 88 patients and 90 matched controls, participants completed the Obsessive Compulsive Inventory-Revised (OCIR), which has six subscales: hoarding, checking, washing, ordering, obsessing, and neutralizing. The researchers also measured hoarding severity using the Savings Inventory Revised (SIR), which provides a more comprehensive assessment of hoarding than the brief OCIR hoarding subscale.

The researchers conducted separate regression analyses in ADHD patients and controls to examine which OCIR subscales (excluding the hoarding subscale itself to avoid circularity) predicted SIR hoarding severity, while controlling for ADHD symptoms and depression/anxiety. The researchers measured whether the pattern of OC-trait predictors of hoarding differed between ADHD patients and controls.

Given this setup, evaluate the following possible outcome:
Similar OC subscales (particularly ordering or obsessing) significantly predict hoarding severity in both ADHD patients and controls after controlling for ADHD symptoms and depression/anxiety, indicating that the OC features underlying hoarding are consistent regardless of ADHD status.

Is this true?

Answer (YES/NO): NO